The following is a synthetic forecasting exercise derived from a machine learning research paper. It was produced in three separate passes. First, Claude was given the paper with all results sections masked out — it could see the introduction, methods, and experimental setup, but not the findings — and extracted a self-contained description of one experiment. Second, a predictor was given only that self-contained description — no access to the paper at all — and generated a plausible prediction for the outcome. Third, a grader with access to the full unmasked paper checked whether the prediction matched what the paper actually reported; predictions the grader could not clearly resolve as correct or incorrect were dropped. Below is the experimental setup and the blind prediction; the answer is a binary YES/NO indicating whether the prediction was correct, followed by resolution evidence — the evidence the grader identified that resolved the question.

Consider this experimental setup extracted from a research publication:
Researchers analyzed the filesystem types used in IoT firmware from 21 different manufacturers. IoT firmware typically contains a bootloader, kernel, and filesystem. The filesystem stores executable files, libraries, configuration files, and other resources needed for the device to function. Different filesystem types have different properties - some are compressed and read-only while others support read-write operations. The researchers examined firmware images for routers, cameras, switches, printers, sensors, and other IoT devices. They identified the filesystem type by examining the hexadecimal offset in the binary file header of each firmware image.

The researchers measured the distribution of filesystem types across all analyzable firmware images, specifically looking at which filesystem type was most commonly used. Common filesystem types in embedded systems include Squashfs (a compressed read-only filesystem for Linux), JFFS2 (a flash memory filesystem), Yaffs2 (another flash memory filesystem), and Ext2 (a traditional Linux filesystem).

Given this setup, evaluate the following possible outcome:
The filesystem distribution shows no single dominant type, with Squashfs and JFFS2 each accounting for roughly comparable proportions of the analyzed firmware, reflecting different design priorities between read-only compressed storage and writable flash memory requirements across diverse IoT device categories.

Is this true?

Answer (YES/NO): NO